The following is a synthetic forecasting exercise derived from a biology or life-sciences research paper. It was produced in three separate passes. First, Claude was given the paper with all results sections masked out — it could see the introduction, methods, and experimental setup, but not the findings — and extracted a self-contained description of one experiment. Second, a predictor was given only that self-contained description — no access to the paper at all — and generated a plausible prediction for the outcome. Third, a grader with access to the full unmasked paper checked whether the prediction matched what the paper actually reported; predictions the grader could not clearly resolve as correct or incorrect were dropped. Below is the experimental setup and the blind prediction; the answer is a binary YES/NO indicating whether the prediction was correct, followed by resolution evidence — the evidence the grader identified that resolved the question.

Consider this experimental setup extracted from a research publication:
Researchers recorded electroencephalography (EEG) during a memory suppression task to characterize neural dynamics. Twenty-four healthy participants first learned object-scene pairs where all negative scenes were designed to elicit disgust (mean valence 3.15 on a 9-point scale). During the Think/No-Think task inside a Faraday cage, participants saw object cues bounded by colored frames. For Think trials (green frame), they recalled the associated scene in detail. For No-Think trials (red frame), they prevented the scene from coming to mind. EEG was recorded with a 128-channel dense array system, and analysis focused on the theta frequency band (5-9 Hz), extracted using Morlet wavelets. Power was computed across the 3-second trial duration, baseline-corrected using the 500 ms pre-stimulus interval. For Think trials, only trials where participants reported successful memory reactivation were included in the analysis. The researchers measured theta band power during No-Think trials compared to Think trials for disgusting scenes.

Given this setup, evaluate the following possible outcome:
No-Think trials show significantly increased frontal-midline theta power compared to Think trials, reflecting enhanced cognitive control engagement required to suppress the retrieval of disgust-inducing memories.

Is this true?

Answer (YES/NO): NO